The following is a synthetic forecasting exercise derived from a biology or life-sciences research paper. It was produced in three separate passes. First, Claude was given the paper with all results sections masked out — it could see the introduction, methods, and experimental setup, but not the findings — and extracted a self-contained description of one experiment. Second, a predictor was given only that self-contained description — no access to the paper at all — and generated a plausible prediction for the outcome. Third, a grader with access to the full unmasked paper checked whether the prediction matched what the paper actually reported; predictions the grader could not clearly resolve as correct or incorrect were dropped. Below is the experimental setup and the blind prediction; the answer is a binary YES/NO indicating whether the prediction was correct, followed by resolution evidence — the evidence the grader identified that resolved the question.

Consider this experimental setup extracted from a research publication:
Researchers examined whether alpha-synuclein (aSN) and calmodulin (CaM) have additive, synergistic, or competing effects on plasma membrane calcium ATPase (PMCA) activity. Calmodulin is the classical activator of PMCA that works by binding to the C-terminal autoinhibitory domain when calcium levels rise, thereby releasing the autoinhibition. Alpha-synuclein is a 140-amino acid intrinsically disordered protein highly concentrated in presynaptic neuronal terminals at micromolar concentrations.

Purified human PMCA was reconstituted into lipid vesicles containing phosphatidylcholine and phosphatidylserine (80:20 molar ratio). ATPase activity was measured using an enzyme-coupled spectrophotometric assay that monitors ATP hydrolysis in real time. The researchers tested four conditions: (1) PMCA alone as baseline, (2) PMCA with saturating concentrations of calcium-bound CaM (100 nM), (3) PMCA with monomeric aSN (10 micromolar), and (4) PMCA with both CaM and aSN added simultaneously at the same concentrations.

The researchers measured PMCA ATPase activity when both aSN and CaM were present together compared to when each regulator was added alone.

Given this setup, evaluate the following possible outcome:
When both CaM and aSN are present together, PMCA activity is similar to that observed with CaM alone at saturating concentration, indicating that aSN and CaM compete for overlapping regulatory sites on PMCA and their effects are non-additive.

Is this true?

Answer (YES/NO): NO